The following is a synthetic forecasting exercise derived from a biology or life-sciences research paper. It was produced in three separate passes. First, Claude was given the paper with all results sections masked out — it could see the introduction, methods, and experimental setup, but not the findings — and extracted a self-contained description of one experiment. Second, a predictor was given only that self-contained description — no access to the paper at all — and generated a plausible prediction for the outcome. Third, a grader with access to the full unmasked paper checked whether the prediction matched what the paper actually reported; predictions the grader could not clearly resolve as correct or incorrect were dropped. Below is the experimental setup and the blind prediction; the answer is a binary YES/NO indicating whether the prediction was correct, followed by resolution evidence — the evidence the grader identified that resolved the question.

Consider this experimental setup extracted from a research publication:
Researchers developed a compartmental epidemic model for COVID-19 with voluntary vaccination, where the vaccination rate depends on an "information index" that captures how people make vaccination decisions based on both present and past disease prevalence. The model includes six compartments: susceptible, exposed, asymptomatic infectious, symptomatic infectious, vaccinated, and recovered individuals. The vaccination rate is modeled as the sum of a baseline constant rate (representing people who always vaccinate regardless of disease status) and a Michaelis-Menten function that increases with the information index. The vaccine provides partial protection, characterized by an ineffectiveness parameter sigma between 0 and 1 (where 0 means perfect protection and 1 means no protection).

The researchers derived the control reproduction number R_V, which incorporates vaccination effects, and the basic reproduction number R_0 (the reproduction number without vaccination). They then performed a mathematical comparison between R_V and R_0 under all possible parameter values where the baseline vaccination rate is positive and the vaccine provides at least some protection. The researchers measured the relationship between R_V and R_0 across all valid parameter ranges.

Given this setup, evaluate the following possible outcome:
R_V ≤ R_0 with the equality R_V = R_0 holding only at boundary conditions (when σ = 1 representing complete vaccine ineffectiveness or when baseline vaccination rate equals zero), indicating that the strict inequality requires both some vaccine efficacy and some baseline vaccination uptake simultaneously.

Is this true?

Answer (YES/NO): YES